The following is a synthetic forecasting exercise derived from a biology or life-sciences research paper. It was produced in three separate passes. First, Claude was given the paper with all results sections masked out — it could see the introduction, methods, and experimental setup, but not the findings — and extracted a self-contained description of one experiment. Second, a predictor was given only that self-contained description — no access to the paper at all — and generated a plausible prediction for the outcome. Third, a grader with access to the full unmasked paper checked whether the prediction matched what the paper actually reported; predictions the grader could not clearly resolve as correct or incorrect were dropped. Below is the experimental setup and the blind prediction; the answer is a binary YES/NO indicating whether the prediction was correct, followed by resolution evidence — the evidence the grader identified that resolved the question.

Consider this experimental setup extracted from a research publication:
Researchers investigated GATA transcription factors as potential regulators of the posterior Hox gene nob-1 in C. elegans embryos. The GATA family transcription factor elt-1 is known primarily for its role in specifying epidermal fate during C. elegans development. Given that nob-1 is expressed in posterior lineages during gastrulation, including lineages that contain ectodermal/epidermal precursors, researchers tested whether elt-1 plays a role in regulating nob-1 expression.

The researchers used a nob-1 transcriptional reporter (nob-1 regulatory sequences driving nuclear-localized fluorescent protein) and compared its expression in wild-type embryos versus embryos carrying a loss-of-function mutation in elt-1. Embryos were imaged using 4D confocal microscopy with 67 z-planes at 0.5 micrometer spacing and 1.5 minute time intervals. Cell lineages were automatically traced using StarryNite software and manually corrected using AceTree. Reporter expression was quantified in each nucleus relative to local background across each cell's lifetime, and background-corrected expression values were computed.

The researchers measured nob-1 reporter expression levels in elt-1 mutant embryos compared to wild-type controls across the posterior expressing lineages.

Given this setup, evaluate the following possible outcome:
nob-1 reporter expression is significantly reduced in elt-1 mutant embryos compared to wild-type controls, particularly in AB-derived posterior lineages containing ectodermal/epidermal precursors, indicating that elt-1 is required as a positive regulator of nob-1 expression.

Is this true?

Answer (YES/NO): YES